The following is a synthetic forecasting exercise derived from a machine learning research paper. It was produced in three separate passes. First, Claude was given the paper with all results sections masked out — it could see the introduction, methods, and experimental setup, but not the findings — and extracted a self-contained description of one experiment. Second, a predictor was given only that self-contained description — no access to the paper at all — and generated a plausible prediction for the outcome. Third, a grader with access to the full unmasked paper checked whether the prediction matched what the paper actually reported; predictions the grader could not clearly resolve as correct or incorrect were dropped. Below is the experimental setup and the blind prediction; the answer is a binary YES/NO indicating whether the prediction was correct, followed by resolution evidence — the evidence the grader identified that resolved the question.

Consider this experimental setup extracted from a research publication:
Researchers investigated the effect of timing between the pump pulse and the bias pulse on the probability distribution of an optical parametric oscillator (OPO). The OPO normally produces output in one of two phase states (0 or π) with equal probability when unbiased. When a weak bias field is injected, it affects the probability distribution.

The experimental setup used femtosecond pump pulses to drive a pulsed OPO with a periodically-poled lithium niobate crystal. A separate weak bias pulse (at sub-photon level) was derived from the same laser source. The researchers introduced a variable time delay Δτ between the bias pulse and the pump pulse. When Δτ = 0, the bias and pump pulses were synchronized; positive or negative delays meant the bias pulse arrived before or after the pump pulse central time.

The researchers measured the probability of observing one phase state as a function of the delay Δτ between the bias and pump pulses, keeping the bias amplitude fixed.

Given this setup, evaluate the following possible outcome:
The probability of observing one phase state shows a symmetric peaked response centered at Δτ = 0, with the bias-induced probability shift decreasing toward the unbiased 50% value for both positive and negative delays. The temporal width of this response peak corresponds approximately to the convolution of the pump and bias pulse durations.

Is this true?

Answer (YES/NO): NO